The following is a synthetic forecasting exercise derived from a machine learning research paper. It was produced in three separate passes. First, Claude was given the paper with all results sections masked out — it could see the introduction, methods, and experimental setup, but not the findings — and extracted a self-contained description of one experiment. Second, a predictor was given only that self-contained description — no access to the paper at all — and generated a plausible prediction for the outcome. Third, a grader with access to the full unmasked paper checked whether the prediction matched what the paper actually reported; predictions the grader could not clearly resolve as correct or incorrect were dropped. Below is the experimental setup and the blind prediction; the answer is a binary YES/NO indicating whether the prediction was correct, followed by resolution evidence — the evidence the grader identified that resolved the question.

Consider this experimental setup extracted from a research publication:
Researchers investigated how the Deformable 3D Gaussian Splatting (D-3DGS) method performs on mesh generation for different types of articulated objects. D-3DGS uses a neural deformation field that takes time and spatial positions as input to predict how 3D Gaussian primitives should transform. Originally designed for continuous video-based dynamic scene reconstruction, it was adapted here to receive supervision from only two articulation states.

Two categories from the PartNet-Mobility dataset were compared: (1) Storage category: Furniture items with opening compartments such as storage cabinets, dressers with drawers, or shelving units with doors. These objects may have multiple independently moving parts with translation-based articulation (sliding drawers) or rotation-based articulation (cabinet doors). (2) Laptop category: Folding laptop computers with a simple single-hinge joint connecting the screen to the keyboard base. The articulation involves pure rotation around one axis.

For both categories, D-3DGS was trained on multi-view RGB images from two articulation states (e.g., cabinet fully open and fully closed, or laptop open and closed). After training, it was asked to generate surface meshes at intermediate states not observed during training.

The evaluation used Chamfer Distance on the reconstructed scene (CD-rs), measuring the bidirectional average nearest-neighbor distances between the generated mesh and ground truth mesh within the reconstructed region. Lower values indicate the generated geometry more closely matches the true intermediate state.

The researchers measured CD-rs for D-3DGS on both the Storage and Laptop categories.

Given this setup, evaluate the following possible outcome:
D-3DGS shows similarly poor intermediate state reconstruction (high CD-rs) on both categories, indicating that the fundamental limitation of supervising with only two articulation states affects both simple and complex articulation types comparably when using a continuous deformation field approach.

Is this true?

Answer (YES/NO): NO